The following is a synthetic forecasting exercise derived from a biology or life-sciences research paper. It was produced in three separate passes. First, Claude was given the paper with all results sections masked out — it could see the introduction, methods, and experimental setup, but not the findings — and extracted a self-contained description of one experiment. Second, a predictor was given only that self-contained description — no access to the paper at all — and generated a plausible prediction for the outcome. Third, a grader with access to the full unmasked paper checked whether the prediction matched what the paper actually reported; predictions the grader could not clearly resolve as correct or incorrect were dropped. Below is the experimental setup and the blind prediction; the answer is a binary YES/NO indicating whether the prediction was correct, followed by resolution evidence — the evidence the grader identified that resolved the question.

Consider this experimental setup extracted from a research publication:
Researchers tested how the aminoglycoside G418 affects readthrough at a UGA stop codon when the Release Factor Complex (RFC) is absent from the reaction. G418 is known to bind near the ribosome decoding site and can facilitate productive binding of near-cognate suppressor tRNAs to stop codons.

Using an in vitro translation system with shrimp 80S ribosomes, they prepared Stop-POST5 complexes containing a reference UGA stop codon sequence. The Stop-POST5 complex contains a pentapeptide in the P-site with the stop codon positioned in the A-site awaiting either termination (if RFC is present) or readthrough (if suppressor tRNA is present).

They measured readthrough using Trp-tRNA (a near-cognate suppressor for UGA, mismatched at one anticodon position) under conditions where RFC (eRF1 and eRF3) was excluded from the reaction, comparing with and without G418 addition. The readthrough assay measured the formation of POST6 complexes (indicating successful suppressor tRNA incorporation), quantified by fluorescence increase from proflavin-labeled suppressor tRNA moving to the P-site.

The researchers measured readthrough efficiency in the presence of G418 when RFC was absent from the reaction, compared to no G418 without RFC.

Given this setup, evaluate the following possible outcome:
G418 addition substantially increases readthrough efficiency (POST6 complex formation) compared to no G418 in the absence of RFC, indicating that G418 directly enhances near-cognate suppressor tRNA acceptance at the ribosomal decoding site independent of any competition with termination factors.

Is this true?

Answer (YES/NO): YES